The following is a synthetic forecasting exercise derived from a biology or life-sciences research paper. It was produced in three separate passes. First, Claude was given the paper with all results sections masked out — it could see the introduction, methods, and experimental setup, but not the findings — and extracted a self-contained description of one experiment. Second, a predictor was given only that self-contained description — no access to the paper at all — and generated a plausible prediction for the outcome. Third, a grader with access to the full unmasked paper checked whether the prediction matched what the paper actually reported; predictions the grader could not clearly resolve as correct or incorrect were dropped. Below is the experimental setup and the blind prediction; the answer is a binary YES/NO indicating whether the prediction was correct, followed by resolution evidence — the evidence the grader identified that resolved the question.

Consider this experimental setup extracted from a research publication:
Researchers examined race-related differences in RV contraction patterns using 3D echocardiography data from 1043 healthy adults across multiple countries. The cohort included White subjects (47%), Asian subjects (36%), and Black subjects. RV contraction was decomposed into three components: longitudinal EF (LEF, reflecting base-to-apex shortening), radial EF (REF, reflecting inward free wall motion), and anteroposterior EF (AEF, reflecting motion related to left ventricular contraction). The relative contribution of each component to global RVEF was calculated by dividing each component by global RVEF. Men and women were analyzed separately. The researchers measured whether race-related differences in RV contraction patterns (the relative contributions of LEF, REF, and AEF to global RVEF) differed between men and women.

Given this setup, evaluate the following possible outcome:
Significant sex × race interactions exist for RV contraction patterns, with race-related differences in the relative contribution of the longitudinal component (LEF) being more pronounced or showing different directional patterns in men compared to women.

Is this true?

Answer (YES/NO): YES